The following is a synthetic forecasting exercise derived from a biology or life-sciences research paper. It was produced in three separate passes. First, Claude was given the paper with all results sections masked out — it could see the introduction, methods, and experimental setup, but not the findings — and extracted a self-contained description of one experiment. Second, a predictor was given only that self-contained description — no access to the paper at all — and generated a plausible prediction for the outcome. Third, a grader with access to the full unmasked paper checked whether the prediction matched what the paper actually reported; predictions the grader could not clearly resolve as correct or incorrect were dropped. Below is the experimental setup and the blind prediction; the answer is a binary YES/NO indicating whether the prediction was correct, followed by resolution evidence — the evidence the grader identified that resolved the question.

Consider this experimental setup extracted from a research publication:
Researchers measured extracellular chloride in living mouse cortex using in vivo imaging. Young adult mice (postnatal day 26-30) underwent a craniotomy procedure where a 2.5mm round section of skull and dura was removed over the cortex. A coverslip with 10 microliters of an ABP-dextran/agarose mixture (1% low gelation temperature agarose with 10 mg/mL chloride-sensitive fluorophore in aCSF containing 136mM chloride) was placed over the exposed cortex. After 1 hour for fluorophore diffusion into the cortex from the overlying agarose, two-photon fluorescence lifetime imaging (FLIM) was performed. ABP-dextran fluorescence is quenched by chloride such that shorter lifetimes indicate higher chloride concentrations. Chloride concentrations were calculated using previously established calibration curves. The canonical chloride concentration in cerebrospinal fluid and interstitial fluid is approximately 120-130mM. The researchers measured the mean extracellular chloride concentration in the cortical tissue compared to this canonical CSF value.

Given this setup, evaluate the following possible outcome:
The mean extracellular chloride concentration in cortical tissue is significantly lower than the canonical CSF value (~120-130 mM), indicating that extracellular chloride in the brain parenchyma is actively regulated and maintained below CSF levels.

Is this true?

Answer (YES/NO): NO